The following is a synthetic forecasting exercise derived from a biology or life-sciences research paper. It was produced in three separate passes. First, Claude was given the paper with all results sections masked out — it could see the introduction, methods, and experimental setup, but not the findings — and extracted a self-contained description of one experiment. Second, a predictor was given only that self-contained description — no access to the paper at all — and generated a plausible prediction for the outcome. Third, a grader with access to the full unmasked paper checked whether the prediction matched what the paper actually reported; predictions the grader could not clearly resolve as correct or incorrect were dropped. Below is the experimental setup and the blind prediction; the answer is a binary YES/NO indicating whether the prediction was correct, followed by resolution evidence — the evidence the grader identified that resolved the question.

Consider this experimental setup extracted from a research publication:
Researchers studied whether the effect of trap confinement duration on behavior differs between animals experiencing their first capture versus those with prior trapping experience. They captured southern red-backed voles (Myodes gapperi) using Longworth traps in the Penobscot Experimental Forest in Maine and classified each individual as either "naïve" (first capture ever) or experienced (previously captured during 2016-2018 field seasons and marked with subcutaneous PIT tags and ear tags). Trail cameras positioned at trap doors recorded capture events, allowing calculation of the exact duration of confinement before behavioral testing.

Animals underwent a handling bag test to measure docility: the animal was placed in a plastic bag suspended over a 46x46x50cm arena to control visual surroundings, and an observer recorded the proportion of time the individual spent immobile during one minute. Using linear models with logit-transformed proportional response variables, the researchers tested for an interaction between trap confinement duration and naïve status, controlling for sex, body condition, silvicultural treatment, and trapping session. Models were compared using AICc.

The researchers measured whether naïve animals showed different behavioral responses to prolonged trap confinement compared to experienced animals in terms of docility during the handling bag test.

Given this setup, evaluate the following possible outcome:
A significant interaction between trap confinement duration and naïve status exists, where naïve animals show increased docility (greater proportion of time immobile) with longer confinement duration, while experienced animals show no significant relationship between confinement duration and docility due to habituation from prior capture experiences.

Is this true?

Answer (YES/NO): NO